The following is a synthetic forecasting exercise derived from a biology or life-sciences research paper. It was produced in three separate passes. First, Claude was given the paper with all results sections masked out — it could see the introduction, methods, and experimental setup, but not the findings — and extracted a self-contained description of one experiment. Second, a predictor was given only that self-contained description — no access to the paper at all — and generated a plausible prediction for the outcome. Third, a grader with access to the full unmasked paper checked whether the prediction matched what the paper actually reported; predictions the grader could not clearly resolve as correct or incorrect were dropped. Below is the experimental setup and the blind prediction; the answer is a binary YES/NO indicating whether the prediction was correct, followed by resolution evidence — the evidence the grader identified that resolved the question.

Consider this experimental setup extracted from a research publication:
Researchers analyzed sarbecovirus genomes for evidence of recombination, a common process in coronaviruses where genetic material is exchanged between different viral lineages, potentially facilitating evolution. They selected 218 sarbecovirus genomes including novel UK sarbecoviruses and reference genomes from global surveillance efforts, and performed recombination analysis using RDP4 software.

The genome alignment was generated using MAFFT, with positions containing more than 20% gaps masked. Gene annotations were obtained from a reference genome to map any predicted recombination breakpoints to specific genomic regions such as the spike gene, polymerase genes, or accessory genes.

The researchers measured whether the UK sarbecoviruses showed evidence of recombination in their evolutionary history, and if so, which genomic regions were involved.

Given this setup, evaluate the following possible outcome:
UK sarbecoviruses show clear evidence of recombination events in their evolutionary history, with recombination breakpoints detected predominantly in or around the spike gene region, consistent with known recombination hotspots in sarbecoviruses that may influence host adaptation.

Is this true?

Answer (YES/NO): YES